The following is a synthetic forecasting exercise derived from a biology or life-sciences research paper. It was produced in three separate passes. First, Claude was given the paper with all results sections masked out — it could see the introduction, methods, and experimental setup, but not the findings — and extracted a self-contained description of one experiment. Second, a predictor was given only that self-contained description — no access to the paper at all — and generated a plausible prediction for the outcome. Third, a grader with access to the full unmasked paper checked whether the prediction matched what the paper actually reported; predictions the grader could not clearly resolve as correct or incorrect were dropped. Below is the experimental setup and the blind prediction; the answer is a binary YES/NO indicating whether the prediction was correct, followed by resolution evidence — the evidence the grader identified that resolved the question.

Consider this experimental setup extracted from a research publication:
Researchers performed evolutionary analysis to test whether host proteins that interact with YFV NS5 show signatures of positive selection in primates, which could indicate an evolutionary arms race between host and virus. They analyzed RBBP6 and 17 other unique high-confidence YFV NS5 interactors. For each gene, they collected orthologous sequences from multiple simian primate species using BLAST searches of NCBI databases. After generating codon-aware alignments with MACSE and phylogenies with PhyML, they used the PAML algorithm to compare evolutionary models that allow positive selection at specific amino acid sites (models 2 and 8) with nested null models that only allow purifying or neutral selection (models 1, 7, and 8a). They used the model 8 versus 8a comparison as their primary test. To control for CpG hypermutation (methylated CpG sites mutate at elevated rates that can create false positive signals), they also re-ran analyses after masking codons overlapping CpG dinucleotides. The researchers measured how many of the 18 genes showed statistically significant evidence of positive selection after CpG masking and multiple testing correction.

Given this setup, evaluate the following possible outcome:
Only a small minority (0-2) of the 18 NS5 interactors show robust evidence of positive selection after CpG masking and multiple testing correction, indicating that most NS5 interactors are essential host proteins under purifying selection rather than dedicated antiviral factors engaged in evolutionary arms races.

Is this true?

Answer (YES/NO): YES